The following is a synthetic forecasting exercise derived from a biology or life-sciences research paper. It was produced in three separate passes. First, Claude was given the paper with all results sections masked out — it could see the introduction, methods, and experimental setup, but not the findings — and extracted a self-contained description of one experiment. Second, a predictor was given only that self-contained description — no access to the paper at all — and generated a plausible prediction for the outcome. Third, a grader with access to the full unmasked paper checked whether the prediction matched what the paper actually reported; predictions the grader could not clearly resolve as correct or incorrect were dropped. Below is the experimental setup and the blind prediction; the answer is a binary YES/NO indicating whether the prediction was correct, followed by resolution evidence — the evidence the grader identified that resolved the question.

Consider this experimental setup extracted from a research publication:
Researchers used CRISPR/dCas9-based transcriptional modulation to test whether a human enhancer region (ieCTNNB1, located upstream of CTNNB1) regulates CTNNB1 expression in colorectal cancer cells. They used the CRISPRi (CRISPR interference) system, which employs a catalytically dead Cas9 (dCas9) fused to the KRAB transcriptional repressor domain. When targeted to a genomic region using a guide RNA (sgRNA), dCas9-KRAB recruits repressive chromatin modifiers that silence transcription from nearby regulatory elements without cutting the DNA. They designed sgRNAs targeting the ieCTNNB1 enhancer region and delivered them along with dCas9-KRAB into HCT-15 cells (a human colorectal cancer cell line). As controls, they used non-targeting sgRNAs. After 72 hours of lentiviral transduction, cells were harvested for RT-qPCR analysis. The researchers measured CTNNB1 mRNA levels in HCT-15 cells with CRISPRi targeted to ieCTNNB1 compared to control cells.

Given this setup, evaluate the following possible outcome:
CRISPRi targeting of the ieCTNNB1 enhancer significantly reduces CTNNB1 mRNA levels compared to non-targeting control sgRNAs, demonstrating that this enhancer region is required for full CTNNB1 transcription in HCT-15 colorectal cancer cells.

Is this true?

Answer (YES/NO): YES